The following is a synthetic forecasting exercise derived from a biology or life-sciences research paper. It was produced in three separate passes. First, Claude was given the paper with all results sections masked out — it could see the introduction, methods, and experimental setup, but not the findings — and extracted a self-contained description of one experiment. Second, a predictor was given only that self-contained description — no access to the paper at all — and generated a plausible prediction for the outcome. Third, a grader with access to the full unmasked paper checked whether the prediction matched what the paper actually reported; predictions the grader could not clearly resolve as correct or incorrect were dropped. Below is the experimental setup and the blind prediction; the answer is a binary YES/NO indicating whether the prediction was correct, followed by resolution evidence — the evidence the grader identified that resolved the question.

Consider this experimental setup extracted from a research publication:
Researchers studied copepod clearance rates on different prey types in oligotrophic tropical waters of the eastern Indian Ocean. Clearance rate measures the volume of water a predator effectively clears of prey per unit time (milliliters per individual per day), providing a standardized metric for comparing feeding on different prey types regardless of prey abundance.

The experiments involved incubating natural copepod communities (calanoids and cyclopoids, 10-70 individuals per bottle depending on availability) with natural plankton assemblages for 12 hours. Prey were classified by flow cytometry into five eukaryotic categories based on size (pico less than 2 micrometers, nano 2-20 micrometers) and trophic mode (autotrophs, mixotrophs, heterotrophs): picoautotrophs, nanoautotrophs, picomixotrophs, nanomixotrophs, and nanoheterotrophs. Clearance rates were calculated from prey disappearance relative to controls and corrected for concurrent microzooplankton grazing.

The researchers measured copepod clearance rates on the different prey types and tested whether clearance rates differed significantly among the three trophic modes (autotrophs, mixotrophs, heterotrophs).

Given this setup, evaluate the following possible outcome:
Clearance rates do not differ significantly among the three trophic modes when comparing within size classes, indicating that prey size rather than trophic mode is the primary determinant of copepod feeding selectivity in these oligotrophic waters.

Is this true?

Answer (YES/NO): NO